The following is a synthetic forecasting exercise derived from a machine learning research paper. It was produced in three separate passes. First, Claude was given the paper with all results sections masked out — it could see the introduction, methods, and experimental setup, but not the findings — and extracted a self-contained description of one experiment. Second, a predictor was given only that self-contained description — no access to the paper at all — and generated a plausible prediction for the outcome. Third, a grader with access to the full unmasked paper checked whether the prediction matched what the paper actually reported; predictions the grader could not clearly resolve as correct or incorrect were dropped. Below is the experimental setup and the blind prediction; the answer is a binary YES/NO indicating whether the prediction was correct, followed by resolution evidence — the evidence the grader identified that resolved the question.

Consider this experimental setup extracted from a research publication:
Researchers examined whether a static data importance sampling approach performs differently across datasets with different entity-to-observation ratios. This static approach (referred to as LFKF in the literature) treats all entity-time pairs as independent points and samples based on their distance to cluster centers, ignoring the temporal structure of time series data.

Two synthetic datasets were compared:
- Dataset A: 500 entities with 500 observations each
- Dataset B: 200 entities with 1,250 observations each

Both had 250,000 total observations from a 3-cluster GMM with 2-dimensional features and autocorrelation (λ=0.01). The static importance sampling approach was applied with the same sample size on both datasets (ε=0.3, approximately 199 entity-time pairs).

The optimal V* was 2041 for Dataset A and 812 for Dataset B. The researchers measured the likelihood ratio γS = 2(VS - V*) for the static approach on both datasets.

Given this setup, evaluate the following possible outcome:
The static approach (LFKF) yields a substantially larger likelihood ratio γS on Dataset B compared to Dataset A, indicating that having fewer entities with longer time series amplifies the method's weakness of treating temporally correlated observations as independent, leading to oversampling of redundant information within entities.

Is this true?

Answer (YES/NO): NO